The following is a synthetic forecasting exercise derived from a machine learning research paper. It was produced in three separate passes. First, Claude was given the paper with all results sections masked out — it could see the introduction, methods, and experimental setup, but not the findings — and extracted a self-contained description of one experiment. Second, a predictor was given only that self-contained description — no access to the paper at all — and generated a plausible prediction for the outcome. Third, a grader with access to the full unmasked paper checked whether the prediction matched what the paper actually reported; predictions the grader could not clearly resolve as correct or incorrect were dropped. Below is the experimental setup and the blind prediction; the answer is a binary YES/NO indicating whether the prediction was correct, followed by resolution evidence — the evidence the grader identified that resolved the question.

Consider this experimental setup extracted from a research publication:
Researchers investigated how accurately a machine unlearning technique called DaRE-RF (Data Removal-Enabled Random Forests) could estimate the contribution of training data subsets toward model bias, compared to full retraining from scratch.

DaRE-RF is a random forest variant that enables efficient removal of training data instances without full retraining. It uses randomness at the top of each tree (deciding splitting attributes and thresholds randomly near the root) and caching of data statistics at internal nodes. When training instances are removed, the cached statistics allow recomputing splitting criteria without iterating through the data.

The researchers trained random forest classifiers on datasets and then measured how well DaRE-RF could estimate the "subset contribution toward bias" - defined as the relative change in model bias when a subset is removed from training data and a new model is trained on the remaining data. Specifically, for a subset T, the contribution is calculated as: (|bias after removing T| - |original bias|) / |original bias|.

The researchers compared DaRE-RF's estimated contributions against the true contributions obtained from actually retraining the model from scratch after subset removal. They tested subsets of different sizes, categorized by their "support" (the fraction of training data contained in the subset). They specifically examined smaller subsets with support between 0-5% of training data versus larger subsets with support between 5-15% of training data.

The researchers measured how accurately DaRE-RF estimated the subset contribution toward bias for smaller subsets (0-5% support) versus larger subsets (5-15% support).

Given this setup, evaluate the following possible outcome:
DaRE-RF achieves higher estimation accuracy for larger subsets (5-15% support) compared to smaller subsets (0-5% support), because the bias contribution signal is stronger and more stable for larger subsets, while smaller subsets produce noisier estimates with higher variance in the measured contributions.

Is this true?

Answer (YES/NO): NO